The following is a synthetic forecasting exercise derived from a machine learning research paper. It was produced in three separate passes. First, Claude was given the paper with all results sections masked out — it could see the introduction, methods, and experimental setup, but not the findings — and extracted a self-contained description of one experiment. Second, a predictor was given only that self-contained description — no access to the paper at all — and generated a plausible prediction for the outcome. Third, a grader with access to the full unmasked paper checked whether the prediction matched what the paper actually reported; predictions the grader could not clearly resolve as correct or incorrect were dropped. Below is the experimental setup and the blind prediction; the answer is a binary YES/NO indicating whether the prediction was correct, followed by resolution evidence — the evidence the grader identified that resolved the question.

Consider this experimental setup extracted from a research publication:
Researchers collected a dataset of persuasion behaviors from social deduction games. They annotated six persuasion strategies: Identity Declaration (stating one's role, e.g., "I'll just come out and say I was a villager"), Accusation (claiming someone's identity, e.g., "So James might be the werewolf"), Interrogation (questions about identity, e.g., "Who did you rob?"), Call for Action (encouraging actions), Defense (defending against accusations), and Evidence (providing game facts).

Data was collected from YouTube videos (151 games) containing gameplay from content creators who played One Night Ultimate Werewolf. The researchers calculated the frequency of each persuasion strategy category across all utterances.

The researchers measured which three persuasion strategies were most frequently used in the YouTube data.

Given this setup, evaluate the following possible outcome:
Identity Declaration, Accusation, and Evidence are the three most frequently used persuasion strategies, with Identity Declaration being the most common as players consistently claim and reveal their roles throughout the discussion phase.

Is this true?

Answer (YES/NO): NO